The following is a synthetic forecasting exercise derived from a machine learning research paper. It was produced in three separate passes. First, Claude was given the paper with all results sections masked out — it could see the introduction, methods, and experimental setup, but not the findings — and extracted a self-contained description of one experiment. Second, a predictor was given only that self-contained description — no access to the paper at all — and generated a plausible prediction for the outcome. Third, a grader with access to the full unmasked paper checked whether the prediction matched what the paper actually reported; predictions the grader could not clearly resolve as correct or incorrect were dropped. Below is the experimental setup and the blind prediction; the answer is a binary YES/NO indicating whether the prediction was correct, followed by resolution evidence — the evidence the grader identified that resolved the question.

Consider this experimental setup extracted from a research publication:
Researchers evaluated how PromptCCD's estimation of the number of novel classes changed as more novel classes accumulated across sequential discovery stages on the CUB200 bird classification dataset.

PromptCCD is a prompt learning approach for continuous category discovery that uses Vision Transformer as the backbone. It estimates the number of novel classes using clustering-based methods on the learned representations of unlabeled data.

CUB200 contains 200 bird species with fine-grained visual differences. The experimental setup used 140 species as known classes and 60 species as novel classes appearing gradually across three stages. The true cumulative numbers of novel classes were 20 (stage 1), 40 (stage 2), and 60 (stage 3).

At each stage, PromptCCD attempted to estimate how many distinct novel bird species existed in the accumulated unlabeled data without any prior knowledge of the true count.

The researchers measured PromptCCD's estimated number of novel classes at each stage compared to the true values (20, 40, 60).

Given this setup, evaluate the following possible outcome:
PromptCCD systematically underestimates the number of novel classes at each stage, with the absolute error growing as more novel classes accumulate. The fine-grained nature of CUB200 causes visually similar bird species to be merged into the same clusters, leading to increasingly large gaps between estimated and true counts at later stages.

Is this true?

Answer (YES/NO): NO